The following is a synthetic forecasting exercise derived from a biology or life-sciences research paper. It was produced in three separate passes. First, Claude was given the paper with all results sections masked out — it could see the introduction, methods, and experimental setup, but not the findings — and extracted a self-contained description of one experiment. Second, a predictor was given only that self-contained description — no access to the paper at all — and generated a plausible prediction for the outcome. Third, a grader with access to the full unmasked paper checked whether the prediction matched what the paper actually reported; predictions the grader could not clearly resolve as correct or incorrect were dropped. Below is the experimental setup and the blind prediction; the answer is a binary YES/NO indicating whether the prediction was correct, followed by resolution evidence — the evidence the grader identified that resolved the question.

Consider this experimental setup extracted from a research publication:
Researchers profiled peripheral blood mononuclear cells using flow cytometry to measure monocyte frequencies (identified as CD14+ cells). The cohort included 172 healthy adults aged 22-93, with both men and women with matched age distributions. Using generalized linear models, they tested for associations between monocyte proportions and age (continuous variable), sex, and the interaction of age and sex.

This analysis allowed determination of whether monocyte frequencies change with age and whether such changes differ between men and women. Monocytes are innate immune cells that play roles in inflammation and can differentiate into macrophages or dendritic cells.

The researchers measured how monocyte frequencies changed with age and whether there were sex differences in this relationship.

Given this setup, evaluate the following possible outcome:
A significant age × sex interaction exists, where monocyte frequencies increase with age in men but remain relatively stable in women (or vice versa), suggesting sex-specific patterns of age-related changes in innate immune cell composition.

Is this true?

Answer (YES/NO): NO